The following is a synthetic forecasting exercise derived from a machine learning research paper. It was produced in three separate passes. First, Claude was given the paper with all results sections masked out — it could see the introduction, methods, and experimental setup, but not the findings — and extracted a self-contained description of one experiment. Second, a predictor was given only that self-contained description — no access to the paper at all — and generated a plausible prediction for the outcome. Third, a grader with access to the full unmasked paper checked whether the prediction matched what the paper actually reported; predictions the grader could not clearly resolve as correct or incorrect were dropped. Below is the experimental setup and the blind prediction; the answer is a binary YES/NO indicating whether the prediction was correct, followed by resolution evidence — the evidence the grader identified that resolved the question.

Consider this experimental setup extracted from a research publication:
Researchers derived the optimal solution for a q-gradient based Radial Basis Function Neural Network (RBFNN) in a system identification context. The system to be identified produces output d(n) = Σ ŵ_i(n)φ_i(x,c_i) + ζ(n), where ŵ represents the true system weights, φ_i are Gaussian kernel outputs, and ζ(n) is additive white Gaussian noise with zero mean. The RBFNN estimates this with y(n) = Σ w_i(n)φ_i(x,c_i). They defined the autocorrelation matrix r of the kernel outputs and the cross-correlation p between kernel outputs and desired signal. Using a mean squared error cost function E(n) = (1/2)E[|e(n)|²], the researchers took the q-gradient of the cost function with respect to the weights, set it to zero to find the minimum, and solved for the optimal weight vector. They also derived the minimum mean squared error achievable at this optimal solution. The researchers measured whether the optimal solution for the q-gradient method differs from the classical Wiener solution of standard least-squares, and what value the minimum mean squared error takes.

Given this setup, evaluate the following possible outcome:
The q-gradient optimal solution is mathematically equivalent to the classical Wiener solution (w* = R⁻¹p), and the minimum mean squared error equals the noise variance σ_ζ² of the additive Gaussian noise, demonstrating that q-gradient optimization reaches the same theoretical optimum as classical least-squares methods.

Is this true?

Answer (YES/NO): YES